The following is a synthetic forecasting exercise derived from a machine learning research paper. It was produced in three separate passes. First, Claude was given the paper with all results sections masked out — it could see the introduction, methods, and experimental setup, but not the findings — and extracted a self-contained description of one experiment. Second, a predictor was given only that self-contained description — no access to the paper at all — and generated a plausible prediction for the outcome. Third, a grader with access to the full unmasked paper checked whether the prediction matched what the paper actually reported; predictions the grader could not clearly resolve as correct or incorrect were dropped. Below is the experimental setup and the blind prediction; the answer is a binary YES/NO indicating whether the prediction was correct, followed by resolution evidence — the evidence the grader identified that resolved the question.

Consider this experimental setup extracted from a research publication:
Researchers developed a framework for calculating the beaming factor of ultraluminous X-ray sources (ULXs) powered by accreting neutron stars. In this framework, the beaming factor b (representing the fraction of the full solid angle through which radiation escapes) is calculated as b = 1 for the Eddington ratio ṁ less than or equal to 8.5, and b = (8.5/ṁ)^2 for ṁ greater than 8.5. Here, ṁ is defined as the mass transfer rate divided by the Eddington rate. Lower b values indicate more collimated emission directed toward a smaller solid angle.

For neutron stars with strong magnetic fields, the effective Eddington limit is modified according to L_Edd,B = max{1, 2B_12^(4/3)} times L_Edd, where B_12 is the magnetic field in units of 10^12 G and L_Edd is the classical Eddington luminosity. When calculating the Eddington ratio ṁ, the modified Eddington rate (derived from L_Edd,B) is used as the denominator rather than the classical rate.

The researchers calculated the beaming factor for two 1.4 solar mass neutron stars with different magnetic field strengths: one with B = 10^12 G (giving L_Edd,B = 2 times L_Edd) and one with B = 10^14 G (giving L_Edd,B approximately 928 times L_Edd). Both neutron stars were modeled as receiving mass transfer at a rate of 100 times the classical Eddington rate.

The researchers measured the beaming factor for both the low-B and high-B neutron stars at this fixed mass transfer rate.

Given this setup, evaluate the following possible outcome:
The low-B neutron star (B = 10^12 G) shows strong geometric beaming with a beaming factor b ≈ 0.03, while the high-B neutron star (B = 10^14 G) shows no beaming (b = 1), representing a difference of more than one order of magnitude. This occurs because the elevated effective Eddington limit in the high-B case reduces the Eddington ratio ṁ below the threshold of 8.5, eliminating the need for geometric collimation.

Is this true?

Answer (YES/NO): YES